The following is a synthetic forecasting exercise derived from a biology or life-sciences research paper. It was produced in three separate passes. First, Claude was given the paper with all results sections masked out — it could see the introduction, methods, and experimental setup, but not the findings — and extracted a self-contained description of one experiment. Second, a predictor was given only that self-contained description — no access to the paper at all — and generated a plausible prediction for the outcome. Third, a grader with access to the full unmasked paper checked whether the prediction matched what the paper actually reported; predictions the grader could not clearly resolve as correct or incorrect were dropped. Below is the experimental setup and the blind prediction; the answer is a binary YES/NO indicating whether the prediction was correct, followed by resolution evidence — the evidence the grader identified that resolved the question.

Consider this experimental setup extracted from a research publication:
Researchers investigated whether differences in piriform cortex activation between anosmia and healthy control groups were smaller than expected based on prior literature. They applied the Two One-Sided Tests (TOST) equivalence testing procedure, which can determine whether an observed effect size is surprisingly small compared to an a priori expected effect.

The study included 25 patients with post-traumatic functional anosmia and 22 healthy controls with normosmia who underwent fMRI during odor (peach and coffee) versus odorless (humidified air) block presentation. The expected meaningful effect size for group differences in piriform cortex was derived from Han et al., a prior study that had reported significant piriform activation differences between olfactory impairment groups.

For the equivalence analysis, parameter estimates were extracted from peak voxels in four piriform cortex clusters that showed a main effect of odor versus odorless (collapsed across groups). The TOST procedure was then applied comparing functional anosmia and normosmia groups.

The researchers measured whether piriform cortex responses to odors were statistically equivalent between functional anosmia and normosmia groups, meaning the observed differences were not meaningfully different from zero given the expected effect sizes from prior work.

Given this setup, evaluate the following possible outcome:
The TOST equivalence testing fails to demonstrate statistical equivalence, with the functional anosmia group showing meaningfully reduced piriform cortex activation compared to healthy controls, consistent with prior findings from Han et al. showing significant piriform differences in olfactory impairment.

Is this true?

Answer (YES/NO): NO